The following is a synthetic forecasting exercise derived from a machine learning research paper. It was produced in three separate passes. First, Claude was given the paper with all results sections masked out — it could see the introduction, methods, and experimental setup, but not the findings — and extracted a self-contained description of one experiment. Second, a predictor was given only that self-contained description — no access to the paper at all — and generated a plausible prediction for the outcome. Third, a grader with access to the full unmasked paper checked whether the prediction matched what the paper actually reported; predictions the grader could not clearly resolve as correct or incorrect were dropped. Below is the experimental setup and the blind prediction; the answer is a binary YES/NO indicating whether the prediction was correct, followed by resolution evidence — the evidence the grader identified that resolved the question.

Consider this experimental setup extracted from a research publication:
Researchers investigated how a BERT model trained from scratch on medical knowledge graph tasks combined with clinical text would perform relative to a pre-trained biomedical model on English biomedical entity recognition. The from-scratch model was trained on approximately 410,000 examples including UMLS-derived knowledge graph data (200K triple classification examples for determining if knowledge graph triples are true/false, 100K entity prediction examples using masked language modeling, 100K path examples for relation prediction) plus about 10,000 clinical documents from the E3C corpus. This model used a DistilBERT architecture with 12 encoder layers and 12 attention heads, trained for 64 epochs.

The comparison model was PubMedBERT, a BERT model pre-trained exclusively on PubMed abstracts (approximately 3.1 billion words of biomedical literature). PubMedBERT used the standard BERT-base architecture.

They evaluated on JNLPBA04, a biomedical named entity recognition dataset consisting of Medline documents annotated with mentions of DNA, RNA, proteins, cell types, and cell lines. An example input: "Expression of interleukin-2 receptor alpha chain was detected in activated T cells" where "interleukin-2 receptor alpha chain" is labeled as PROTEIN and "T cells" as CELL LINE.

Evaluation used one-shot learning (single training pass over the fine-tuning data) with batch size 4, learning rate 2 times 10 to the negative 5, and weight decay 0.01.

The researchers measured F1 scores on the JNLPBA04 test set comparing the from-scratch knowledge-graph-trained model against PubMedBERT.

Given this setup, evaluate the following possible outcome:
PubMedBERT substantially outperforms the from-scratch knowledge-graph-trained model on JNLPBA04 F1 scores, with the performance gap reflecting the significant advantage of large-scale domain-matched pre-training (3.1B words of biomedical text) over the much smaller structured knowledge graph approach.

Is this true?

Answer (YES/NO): NO